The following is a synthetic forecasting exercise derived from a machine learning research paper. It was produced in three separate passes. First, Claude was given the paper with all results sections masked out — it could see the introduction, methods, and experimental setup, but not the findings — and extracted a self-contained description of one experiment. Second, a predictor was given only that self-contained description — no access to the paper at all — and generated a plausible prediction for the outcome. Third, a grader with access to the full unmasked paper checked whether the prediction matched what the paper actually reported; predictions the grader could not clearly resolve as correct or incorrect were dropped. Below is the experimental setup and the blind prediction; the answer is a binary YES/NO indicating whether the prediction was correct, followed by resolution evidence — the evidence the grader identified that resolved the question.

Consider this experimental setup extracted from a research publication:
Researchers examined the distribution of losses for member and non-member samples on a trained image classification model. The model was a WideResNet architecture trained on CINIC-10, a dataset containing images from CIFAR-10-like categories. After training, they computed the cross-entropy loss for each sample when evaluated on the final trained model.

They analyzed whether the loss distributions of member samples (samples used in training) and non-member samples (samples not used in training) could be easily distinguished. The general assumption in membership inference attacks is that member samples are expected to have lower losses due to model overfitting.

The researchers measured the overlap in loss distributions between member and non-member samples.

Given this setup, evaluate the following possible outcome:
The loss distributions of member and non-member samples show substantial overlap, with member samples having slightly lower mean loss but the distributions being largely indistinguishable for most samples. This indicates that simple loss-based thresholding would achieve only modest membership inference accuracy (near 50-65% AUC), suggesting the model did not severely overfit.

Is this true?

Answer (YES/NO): NO